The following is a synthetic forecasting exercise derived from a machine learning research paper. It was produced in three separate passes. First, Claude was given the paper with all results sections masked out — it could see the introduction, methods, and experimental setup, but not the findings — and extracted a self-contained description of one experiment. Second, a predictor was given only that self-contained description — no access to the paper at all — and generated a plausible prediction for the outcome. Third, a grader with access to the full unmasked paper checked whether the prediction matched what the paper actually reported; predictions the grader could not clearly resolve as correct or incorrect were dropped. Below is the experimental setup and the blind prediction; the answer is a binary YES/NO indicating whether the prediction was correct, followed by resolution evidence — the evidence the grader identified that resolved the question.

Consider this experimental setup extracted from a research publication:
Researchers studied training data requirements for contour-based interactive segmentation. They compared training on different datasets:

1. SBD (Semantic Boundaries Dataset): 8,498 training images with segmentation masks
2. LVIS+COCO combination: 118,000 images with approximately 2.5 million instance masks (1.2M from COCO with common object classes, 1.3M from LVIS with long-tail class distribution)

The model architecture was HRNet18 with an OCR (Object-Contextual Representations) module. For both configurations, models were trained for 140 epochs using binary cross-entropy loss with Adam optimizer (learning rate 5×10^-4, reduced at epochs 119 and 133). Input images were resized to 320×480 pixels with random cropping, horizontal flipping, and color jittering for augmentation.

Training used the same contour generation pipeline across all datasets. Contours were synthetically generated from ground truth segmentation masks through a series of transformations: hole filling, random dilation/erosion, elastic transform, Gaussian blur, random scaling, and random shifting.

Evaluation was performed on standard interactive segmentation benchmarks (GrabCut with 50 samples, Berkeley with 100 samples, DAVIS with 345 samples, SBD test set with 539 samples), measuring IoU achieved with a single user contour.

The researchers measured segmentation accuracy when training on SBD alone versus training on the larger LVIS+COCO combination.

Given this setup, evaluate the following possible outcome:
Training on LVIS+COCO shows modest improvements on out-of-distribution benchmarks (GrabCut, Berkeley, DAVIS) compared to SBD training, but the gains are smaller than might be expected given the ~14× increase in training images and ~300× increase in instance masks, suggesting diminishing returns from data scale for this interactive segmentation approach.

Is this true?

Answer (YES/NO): NO